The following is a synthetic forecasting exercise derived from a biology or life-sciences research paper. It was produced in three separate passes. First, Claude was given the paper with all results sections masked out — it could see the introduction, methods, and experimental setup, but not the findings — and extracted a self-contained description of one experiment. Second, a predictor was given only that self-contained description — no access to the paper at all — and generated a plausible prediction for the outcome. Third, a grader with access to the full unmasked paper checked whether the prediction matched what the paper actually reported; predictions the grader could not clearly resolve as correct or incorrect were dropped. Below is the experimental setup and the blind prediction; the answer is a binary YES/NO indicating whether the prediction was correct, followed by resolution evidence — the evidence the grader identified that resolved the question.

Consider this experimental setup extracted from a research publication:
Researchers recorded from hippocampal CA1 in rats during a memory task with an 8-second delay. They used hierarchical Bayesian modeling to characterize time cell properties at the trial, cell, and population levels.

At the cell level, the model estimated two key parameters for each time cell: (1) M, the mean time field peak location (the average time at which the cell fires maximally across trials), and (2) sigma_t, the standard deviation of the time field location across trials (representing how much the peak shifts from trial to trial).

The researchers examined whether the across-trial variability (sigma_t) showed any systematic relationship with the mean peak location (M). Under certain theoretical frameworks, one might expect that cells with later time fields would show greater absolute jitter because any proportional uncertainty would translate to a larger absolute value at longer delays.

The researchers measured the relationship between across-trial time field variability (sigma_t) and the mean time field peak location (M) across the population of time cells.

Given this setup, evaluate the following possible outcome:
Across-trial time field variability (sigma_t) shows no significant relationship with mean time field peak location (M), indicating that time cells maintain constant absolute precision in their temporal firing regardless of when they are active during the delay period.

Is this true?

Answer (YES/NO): NO